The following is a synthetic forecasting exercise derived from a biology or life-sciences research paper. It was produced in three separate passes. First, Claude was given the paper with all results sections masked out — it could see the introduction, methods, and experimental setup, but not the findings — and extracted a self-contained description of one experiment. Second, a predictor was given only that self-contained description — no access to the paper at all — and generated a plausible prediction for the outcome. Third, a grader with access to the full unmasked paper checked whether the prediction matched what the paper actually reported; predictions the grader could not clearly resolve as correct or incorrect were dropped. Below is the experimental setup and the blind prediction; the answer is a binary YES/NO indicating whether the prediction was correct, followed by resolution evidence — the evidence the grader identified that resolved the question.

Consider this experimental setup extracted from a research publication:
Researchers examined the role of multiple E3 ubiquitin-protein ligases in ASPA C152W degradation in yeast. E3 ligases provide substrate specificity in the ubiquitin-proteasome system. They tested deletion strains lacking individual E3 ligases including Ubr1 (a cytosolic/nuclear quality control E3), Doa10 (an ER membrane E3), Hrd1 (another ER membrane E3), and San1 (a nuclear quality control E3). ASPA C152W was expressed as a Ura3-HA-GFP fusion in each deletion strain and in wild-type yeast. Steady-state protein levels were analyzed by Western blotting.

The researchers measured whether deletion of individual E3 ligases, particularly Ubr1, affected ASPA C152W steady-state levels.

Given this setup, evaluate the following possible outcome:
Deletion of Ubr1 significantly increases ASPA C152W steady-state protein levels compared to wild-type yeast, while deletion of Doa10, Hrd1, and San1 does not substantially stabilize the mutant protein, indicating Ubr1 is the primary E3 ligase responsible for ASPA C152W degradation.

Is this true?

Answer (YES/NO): NO